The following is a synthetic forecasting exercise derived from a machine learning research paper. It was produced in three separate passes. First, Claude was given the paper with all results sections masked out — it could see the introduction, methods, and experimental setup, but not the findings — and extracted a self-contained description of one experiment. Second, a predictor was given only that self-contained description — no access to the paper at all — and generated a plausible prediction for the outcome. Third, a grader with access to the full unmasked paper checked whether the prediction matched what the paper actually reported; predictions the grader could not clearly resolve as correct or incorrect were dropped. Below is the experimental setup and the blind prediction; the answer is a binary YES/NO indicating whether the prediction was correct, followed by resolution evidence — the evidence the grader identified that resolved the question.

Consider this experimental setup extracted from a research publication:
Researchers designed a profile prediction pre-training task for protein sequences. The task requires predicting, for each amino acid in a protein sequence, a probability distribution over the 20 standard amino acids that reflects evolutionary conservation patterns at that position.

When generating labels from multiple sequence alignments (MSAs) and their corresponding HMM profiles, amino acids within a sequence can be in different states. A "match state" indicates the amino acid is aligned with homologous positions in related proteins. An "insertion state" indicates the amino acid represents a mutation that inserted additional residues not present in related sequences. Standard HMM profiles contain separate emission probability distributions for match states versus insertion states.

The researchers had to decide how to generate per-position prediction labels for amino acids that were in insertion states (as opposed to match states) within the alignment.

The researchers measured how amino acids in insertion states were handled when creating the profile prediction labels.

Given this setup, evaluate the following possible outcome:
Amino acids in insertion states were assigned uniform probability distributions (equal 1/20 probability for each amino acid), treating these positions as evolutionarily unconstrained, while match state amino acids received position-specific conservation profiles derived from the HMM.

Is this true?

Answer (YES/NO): NO